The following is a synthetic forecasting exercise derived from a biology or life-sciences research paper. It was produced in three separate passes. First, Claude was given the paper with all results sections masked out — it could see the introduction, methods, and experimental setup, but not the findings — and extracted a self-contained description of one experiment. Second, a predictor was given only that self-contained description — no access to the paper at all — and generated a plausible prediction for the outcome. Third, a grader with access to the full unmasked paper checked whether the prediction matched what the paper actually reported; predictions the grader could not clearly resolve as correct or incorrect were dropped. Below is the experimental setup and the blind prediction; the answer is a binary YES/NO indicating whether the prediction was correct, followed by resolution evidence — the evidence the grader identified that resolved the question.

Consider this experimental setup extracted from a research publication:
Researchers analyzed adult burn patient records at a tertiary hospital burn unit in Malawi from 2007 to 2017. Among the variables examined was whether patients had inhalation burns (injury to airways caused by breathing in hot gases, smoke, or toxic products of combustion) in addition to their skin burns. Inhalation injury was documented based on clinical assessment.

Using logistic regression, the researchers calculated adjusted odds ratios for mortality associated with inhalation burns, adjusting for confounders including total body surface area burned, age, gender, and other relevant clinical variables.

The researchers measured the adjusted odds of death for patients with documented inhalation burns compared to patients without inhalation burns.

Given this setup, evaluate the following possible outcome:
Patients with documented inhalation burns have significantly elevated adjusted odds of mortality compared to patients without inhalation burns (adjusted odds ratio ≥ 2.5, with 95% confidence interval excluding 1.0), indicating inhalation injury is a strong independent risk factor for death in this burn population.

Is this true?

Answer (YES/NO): YES